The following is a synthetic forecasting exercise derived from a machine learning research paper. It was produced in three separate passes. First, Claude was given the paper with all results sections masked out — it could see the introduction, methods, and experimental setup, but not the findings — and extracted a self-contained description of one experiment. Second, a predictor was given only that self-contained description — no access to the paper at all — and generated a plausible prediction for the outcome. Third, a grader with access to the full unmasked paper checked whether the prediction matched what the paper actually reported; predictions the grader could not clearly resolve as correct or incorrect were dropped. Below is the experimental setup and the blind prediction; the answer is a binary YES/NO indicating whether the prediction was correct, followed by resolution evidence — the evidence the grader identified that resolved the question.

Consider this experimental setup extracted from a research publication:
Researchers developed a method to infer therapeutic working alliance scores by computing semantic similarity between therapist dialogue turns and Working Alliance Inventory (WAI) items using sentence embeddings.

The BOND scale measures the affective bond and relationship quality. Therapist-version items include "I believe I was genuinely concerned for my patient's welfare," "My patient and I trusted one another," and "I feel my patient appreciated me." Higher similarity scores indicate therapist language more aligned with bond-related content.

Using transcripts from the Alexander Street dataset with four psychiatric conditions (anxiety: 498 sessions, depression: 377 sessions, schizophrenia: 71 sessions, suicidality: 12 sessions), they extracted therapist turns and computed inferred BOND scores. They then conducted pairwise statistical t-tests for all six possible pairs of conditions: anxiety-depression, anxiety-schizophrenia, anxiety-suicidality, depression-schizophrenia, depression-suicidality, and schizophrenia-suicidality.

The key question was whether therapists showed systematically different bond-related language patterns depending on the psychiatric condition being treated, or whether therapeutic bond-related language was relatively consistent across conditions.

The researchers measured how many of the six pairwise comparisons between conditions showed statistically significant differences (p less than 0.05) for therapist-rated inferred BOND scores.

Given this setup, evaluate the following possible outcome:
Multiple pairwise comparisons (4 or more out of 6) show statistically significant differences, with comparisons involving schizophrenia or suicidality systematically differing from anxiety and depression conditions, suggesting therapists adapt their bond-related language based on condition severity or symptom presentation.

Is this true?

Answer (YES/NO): NO